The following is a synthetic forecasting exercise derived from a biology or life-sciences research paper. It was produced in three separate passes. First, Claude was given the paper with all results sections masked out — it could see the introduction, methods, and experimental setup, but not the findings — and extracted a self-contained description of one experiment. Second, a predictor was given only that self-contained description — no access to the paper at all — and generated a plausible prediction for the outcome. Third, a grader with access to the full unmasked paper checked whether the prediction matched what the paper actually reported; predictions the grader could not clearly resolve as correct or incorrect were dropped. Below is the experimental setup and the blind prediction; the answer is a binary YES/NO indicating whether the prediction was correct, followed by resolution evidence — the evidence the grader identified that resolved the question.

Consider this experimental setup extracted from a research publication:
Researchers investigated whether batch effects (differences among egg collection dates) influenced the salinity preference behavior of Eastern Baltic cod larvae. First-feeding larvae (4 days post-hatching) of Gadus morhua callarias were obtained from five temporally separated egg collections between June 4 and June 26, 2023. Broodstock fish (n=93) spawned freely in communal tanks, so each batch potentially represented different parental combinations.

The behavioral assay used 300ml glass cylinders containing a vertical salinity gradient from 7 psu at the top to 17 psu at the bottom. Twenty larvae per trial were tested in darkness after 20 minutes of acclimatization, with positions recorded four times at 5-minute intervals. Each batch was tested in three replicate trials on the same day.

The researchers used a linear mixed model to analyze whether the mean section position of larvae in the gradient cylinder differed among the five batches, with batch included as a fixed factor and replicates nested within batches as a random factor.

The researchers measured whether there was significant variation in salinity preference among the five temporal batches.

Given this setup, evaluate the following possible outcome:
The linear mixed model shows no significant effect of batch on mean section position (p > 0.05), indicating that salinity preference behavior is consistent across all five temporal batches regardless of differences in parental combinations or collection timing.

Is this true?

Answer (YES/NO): NO